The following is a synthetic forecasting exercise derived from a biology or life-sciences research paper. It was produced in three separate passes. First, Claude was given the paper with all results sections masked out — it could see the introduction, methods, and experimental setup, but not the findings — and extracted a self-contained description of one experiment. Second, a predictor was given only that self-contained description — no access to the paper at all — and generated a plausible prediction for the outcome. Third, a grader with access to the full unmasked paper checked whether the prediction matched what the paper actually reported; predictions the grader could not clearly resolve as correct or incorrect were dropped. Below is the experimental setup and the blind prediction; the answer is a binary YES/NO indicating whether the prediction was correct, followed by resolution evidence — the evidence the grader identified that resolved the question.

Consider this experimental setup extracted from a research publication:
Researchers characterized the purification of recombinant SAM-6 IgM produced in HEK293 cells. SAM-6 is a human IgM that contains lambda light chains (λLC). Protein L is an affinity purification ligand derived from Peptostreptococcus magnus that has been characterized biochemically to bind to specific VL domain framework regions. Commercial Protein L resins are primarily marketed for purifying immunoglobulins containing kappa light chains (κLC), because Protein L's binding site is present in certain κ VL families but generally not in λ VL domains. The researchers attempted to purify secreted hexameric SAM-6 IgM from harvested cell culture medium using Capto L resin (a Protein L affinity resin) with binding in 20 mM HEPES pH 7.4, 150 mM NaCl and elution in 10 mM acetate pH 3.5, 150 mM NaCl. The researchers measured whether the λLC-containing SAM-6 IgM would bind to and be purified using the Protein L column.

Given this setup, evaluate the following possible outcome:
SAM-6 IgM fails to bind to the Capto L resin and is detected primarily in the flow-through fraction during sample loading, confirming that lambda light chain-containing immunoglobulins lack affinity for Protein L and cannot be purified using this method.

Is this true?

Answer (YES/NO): NO